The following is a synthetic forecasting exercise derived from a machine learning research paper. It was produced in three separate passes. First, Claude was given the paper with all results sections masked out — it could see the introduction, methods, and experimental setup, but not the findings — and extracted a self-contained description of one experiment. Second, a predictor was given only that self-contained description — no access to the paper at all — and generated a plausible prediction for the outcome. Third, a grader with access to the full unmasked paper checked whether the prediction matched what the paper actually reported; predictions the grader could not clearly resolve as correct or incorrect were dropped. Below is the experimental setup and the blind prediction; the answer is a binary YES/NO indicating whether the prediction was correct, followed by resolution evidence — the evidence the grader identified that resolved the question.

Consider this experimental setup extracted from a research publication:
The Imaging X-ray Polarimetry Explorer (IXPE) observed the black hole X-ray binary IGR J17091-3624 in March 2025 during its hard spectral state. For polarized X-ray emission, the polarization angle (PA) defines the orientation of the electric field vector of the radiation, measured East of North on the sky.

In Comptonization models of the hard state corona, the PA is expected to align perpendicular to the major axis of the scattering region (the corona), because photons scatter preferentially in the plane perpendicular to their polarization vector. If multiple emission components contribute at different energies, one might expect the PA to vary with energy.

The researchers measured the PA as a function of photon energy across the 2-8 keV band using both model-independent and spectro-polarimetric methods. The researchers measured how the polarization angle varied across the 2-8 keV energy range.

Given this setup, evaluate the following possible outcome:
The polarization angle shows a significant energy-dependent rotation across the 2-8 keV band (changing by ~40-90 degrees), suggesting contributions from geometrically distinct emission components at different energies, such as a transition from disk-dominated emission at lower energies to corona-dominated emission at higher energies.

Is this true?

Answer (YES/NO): NO